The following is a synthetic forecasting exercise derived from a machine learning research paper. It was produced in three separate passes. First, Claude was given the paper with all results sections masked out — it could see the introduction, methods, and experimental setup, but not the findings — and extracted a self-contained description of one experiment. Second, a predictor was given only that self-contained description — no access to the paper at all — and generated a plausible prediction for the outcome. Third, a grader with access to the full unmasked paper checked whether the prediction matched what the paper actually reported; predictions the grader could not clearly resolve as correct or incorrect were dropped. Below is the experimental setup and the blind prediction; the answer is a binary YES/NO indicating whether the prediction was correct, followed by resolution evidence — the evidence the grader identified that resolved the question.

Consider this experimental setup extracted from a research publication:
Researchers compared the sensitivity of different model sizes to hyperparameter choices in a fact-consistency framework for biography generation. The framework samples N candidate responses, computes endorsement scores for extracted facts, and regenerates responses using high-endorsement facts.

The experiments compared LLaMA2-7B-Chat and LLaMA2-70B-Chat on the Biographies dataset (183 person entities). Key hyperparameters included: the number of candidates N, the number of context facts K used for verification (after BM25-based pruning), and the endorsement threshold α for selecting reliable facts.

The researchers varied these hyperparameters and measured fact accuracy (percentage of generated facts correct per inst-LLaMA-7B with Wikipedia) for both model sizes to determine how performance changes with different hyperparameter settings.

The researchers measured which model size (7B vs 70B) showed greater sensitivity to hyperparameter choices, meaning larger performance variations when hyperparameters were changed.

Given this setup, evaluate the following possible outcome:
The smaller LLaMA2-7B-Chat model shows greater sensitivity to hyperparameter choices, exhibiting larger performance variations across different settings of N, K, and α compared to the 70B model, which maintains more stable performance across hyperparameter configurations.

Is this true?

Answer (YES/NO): YES